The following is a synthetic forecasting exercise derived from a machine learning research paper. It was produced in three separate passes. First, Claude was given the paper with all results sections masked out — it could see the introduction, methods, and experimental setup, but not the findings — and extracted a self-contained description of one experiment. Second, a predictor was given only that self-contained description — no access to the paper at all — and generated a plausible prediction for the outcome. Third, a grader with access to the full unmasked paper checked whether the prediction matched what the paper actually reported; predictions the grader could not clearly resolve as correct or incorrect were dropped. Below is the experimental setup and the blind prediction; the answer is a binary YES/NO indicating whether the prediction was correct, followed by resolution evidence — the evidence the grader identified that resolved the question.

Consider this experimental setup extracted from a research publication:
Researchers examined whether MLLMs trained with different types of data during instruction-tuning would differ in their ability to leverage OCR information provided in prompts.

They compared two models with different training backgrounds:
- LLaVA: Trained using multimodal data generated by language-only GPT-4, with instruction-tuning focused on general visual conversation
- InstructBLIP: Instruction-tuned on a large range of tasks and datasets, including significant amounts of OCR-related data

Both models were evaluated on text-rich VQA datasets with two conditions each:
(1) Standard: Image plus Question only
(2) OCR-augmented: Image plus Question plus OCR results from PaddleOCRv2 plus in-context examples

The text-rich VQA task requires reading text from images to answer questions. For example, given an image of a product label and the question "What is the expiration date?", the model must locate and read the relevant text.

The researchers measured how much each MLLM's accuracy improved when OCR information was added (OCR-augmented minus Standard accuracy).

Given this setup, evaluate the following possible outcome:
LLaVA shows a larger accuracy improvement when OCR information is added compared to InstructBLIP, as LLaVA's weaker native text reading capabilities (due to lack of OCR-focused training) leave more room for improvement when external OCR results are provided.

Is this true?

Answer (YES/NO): YES